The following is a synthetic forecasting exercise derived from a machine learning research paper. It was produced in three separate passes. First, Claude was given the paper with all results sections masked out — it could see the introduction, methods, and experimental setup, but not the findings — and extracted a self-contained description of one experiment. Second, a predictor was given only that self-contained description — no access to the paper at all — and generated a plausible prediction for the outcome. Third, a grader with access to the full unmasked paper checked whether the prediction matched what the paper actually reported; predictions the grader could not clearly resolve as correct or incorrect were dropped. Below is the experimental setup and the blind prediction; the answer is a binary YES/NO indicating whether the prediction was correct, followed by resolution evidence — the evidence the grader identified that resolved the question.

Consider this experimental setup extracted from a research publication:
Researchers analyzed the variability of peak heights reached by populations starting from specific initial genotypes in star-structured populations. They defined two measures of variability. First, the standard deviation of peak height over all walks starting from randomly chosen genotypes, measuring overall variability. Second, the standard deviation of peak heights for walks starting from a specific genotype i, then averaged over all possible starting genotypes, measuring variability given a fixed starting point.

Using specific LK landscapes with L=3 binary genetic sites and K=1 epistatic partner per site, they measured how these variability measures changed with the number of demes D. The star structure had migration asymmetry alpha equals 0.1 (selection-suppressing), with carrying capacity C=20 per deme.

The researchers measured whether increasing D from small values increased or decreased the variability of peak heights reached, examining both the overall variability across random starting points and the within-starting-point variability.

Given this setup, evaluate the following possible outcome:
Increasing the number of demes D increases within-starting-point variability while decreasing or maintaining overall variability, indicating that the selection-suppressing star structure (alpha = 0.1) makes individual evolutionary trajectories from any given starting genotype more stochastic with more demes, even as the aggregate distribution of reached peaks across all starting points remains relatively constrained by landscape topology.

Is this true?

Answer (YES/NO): NO